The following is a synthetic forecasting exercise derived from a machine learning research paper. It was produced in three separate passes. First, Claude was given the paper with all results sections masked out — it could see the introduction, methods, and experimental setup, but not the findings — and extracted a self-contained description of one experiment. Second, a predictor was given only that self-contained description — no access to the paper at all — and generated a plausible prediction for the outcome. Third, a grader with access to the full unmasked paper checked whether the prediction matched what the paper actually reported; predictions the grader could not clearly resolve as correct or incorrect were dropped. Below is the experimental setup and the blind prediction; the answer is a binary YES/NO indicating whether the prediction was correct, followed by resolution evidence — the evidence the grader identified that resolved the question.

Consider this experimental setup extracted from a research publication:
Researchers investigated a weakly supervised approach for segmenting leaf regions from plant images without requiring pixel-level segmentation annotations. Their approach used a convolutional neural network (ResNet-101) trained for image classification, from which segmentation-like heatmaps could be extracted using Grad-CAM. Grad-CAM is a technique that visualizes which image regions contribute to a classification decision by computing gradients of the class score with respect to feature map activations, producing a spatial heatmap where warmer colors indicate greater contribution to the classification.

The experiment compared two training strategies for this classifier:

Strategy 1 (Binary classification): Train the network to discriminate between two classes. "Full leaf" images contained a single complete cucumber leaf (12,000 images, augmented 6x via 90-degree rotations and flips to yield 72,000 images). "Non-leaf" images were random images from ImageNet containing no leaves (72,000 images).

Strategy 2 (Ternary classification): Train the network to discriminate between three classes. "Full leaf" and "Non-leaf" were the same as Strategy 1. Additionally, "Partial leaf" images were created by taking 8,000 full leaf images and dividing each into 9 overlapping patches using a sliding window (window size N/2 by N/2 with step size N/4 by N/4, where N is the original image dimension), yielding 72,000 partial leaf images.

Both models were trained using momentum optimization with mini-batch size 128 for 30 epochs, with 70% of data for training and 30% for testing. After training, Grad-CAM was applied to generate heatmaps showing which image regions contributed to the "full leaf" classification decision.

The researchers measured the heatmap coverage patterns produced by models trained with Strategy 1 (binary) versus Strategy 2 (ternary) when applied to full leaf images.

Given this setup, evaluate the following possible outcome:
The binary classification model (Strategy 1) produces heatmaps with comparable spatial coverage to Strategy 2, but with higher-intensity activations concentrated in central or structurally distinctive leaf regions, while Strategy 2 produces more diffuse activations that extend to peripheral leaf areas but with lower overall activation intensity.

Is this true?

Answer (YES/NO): NO